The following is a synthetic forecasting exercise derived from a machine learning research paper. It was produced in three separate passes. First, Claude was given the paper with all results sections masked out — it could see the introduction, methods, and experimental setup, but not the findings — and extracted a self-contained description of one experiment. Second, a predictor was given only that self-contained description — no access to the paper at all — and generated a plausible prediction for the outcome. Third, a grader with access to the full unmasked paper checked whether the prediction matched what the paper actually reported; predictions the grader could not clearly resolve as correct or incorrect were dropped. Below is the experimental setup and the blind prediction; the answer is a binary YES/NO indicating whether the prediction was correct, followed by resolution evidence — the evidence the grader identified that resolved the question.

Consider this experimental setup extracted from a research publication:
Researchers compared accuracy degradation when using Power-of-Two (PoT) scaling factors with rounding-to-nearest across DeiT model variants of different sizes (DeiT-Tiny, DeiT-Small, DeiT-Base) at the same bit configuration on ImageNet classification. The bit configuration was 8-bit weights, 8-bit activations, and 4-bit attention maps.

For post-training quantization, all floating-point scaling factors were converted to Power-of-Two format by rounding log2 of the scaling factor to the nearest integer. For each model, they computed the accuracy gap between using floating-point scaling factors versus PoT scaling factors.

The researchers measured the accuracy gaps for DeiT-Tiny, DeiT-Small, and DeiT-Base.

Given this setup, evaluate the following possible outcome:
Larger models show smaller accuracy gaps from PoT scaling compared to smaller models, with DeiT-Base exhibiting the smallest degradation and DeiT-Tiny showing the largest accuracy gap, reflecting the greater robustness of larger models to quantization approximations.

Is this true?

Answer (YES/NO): NO